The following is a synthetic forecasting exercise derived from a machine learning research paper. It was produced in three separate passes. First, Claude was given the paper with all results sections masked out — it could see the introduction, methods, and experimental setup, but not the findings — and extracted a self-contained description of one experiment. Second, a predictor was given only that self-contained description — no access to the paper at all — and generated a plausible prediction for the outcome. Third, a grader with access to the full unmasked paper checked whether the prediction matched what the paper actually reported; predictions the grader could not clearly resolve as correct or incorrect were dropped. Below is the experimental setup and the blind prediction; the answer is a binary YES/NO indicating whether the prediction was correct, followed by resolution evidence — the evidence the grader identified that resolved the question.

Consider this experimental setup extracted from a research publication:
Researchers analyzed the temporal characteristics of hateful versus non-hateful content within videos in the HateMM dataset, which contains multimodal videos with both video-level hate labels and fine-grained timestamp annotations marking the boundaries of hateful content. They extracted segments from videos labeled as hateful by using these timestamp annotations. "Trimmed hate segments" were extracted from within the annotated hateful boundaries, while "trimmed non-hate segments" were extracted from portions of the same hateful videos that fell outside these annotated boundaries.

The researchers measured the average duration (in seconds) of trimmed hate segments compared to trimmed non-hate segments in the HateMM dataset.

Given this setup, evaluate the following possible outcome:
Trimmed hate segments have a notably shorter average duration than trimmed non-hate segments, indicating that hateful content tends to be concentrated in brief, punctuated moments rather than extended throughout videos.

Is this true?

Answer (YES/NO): NO